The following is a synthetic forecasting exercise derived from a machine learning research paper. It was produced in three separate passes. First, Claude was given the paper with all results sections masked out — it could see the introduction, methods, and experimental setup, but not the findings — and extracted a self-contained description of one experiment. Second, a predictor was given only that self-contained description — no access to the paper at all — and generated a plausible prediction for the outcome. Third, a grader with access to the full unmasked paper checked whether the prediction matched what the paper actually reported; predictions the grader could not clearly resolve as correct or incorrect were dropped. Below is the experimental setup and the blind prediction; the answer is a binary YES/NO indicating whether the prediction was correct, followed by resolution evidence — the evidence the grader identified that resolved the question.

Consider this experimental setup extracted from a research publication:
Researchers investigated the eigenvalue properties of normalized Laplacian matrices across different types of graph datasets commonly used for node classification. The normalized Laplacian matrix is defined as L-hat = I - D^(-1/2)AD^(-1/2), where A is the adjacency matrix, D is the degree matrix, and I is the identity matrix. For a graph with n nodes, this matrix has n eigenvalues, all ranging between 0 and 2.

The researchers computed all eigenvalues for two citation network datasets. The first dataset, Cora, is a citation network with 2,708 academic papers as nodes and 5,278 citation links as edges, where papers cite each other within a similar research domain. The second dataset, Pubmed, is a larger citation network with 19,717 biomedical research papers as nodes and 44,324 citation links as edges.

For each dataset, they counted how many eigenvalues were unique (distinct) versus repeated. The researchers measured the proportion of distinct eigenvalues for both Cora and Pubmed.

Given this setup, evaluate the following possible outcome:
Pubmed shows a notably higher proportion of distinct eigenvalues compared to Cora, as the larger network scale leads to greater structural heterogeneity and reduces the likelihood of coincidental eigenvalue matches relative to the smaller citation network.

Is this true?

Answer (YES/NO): NO